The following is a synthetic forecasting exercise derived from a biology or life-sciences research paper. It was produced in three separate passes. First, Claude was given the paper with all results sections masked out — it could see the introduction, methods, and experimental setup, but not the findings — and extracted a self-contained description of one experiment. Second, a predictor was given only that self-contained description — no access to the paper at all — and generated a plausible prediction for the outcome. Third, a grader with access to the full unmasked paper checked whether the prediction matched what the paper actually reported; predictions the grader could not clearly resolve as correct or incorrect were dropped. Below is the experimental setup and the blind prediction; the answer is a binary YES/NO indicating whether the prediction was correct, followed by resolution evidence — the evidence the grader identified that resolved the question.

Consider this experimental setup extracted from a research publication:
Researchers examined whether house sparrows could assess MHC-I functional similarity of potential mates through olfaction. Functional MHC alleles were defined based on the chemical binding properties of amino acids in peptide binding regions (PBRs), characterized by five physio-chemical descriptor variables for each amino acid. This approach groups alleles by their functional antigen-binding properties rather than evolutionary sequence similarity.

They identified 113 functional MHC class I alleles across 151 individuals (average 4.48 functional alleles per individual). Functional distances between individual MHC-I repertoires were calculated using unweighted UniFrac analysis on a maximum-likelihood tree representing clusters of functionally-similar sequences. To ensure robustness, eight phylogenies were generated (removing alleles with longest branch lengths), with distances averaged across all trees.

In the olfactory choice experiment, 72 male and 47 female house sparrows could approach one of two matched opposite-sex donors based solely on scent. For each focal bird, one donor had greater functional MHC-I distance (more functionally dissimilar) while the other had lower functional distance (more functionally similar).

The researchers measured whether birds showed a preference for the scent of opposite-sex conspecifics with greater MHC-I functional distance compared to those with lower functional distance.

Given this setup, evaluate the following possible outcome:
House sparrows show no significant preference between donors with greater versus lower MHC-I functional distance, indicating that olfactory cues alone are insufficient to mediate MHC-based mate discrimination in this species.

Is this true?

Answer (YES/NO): YES